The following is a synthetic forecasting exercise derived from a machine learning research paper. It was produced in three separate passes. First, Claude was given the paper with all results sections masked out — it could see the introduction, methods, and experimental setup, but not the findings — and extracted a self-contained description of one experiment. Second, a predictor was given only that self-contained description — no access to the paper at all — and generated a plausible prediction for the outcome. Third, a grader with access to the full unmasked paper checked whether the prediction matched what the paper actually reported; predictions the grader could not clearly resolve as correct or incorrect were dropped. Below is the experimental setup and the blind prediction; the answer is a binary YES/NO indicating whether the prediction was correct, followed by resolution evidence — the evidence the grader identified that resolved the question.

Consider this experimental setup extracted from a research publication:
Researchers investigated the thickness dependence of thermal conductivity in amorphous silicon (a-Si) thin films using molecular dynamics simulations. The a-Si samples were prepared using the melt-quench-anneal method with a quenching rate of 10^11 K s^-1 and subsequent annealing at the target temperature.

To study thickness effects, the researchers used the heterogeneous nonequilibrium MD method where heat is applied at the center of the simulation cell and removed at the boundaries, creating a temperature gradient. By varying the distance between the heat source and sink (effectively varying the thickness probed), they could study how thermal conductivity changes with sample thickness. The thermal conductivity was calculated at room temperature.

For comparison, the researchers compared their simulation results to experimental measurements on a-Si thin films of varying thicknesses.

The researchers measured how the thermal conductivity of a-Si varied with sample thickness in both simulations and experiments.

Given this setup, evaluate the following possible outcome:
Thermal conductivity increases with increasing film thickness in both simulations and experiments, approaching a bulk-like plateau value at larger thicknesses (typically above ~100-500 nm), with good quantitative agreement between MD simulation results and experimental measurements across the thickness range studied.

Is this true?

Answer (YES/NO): NO